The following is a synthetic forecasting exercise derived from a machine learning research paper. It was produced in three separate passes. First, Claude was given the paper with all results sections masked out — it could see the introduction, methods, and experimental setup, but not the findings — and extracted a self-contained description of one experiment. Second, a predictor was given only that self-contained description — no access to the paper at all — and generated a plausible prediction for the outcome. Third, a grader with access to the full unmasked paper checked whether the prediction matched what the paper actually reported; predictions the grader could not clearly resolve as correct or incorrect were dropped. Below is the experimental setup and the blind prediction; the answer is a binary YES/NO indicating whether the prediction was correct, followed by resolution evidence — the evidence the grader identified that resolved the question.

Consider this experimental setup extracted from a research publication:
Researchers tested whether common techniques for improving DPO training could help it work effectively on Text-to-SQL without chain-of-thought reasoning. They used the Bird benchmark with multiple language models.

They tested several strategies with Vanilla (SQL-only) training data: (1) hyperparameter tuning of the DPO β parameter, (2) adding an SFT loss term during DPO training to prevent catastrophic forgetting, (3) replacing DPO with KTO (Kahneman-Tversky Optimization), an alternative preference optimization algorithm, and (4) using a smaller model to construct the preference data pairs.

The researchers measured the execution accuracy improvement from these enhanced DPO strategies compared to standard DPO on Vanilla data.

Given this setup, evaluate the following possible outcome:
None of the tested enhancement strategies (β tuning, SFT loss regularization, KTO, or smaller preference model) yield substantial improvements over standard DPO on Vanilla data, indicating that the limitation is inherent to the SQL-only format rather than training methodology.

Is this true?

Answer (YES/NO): YES